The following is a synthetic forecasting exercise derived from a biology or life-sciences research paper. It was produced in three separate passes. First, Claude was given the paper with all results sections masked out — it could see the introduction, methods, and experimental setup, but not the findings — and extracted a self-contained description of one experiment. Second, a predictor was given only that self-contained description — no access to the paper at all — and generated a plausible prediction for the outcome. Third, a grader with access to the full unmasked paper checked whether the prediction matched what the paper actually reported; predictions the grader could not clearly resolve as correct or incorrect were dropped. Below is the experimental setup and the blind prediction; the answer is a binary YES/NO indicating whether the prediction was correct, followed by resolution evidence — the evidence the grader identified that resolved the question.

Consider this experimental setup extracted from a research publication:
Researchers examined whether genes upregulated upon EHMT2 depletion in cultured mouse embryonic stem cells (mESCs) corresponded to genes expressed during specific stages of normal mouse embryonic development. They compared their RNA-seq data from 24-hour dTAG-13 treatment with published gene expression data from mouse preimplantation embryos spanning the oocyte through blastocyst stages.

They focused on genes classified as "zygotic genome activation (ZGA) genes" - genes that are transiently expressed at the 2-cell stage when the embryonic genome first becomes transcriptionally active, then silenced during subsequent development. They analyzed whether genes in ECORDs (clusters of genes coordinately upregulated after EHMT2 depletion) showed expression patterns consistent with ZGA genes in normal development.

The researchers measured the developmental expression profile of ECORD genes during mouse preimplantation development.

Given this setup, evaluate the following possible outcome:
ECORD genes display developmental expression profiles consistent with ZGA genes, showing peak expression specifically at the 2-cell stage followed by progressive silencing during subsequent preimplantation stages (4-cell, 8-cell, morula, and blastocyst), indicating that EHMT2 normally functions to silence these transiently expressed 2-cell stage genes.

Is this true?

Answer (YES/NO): YES